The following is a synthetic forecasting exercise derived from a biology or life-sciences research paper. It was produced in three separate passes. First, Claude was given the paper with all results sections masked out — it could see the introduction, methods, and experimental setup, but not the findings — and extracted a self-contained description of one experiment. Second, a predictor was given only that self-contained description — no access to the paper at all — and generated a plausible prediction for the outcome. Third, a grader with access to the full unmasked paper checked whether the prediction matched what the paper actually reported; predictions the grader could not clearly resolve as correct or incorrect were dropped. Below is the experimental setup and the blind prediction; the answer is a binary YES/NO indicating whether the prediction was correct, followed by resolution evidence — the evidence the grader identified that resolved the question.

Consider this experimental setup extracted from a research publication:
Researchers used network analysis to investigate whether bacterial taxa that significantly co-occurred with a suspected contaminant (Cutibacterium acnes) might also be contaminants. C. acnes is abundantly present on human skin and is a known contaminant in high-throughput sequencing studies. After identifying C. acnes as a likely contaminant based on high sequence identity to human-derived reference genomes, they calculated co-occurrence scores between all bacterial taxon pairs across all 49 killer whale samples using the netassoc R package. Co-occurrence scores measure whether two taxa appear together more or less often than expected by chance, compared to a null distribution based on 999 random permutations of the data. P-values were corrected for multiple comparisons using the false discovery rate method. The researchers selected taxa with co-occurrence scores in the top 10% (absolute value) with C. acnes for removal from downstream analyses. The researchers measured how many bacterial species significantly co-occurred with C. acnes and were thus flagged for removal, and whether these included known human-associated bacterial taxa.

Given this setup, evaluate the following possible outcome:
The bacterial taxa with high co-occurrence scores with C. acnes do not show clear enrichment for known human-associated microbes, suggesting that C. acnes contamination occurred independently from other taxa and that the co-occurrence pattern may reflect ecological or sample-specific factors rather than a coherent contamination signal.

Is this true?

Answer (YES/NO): NO